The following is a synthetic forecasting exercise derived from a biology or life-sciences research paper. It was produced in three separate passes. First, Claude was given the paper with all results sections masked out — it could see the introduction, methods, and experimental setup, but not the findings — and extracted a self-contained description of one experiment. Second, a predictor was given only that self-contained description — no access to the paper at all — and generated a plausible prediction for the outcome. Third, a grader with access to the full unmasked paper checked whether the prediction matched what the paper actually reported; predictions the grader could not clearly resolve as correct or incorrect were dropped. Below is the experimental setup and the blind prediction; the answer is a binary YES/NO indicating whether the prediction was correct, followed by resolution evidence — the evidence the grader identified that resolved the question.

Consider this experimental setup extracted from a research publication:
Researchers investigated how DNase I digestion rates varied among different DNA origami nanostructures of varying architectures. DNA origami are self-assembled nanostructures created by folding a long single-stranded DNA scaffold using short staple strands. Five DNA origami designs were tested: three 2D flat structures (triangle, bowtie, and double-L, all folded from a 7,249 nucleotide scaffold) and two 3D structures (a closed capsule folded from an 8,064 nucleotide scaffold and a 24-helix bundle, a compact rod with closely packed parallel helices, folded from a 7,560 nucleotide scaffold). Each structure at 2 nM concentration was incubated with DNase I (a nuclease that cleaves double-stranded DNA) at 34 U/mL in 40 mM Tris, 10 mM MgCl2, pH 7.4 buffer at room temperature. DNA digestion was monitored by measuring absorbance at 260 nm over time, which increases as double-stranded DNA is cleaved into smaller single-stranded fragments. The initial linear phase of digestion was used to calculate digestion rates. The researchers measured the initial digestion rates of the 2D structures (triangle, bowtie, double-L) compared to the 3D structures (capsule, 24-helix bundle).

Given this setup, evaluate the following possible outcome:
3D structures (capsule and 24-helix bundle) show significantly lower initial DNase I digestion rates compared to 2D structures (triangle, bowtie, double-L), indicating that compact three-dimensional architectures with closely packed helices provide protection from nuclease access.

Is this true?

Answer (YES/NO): YES